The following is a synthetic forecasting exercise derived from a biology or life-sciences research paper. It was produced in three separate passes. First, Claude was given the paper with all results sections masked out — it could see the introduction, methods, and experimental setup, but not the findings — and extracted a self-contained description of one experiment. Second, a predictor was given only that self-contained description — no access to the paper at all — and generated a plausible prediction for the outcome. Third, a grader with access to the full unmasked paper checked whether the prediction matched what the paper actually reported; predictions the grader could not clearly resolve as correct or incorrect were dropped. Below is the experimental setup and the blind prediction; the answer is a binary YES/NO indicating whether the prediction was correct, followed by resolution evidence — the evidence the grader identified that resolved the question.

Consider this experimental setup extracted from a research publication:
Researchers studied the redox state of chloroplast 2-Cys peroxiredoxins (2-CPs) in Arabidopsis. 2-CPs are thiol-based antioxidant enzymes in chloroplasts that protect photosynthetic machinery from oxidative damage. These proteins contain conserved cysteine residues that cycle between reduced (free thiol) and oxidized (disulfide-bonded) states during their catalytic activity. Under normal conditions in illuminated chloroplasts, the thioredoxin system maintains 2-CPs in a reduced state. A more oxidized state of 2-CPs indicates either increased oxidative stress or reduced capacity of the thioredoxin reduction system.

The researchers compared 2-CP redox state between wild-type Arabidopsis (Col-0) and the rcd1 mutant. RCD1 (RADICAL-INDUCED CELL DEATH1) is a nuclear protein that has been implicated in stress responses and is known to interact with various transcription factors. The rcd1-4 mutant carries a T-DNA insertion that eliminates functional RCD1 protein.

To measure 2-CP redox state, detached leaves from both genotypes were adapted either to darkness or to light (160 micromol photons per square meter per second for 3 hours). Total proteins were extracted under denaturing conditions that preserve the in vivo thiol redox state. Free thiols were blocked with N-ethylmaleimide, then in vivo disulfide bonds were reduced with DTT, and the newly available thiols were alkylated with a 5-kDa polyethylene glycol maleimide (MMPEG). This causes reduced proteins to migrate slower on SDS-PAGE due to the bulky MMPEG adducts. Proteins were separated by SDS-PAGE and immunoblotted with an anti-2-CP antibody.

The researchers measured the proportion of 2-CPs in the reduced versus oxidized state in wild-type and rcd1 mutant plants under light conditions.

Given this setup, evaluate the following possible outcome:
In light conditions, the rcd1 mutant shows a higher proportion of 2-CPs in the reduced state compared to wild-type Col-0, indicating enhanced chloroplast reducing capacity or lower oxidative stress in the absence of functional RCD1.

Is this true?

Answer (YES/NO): YES